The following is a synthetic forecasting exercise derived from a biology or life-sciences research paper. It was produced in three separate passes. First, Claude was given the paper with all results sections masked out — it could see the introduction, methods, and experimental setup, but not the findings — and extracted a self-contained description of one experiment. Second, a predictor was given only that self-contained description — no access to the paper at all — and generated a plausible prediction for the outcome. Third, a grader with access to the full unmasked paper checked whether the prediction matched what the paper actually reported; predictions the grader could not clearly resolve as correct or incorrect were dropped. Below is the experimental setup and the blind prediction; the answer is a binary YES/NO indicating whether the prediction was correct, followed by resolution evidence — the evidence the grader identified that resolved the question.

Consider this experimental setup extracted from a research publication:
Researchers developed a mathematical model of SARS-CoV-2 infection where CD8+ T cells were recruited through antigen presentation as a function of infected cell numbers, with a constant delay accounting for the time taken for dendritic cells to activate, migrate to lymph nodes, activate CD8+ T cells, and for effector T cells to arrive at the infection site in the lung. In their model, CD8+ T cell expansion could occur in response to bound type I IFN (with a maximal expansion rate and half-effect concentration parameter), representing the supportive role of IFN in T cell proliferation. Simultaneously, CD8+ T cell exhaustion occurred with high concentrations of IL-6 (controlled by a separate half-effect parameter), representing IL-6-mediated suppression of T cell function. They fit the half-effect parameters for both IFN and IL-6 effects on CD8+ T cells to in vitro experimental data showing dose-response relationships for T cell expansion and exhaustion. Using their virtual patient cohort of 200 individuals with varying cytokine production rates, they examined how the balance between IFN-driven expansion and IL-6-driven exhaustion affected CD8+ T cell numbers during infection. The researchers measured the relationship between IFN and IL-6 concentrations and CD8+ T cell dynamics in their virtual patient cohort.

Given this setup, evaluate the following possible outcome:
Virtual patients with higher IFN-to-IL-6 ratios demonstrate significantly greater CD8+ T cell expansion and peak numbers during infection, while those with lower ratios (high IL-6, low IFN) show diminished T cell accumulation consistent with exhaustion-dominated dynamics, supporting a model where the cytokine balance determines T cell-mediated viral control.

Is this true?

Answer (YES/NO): NO